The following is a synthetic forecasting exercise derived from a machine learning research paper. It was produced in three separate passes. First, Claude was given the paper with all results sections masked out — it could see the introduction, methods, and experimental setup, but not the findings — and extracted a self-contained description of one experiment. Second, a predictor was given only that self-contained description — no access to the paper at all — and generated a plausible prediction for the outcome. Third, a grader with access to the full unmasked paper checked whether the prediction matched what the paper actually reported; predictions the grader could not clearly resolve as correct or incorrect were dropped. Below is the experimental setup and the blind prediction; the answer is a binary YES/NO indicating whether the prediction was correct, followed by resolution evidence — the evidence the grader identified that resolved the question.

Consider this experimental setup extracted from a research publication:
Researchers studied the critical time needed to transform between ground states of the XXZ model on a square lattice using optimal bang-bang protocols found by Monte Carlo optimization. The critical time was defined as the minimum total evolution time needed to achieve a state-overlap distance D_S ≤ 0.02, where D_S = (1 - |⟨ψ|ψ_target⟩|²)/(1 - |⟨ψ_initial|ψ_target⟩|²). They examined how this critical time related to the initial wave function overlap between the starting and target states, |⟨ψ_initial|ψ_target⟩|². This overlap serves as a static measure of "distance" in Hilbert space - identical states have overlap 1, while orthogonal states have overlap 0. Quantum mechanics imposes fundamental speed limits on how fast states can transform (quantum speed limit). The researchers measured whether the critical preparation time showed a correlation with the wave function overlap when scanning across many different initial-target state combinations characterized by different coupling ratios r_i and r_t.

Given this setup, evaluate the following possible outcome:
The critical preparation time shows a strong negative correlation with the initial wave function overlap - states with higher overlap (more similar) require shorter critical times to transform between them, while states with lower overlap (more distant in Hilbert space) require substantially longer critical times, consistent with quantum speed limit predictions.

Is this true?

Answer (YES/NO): YES